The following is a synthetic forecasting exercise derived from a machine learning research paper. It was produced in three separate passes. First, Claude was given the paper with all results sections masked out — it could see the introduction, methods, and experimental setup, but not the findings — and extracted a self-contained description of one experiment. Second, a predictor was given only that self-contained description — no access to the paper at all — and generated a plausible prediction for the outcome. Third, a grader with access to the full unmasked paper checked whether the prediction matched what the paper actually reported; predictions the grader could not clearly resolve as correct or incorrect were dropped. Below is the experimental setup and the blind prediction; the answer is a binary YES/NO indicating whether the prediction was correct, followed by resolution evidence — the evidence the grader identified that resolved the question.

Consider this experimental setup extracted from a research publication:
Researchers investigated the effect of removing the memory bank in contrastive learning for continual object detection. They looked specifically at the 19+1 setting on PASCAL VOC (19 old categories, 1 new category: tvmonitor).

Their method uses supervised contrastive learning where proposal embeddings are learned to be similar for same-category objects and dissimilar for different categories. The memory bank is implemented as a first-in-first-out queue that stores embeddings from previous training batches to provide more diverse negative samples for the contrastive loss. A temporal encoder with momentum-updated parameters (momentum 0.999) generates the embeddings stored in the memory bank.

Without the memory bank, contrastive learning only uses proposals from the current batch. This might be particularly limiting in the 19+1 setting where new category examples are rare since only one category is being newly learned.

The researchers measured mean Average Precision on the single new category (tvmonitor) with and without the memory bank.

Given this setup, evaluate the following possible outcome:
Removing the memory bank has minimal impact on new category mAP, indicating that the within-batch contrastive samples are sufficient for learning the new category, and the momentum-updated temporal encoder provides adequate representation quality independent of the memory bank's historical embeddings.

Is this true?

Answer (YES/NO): NO